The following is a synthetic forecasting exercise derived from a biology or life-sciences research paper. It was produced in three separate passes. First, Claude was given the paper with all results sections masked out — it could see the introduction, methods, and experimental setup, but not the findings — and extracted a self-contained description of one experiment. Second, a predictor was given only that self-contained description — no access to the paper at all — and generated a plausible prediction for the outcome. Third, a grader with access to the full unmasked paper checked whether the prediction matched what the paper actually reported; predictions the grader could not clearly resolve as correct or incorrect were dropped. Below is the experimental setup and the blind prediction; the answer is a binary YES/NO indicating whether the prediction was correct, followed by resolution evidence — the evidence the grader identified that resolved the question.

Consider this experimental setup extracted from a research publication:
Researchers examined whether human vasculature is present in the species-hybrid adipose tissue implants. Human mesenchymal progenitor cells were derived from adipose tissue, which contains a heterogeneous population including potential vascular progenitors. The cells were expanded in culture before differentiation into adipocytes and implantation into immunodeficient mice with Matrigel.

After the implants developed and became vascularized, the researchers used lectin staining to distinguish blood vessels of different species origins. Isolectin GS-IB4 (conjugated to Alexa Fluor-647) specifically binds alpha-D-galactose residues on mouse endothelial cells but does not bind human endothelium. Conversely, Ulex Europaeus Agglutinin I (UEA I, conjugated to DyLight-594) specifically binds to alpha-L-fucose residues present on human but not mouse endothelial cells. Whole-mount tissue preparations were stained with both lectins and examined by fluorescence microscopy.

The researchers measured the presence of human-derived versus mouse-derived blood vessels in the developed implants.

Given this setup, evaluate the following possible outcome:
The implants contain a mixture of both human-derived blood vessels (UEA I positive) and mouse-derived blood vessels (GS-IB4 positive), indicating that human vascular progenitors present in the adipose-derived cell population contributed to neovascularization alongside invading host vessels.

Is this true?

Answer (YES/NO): NO